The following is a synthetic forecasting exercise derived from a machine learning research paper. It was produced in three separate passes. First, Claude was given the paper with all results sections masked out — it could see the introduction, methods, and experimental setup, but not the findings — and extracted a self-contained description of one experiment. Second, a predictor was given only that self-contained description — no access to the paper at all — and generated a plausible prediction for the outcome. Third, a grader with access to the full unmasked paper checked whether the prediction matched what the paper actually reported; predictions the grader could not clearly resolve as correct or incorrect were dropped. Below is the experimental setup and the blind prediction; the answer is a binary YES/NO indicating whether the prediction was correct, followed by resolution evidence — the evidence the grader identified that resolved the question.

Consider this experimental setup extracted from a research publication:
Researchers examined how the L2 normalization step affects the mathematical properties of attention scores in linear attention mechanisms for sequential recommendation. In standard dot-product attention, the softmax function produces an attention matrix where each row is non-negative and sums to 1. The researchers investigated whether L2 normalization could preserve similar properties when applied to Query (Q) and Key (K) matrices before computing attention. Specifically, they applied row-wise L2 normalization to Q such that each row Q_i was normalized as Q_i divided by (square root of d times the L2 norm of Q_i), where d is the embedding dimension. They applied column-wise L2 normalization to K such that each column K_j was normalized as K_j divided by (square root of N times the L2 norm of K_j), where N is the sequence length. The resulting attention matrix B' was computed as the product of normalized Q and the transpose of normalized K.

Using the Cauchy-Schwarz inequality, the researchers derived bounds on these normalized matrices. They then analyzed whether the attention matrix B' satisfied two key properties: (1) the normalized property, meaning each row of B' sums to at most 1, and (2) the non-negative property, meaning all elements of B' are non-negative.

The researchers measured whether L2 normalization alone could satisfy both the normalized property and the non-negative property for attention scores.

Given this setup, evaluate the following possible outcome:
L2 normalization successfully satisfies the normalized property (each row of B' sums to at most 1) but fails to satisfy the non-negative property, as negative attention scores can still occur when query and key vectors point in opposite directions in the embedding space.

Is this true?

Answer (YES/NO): YES